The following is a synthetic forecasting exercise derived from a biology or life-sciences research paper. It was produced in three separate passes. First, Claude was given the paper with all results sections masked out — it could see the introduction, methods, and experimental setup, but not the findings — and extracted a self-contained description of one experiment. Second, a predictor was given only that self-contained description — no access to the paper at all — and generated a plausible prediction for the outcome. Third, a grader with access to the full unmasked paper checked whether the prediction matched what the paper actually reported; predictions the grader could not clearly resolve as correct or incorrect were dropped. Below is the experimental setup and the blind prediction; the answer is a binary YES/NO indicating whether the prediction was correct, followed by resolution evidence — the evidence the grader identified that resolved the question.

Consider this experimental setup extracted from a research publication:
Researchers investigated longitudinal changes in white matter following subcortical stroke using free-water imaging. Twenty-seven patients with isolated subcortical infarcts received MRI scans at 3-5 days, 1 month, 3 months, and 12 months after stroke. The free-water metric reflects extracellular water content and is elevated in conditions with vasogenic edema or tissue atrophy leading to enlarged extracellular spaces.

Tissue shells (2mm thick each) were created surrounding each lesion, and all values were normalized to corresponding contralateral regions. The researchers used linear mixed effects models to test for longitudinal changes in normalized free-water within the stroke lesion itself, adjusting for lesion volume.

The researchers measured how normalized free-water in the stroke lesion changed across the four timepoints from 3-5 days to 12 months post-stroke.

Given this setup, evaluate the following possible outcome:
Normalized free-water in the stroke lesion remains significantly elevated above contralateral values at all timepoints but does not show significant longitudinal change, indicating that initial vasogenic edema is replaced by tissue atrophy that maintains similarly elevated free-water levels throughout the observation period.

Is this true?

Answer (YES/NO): NO